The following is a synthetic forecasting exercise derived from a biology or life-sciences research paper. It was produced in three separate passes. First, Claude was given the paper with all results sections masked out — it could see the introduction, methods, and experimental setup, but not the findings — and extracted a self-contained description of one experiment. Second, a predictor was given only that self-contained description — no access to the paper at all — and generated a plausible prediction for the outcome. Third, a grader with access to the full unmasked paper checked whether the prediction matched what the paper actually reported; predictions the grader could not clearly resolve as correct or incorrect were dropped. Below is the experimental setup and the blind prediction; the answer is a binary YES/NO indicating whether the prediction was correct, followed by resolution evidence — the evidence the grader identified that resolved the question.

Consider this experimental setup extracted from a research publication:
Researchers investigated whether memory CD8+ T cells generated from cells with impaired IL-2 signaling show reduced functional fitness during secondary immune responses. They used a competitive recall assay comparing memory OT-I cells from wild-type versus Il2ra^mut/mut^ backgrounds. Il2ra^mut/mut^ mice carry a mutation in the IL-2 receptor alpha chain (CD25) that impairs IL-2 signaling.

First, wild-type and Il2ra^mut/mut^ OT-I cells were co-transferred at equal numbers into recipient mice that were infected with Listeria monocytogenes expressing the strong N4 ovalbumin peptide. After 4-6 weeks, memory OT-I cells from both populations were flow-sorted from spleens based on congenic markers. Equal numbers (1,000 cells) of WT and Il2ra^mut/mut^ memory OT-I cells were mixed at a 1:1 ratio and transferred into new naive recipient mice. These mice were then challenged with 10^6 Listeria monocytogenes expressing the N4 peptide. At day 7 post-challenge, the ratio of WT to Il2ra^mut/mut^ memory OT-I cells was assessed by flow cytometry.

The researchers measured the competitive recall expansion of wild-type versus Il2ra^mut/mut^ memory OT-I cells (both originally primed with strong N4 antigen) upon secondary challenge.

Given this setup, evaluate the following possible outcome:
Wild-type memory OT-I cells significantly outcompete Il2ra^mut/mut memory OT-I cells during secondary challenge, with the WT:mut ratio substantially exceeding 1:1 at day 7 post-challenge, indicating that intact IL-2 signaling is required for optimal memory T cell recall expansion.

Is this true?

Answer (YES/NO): NO